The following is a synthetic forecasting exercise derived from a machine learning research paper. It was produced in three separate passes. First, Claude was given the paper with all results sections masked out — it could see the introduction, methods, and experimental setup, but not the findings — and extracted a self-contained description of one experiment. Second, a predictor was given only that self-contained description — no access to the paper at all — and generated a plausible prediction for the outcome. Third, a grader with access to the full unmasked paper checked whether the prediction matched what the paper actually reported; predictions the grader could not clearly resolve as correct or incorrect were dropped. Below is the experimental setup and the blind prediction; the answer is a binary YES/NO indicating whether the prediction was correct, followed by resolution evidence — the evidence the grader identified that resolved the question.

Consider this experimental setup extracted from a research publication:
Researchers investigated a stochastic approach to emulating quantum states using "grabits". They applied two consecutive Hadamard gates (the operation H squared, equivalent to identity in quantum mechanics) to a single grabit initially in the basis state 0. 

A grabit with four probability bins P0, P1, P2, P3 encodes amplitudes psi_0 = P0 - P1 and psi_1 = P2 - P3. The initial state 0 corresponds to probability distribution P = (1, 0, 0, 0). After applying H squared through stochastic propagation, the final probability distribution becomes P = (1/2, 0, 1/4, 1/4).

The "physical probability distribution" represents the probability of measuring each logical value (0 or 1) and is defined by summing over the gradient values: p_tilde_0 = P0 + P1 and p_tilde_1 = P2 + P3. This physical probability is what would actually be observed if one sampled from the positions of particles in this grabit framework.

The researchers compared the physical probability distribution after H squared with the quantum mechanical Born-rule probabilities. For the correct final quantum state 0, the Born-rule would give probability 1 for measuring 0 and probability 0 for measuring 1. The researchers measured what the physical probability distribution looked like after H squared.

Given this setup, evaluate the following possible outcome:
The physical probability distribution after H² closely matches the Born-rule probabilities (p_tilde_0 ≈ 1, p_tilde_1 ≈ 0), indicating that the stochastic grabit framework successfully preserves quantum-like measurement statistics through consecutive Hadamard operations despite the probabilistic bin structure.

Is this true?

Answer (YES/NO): NO